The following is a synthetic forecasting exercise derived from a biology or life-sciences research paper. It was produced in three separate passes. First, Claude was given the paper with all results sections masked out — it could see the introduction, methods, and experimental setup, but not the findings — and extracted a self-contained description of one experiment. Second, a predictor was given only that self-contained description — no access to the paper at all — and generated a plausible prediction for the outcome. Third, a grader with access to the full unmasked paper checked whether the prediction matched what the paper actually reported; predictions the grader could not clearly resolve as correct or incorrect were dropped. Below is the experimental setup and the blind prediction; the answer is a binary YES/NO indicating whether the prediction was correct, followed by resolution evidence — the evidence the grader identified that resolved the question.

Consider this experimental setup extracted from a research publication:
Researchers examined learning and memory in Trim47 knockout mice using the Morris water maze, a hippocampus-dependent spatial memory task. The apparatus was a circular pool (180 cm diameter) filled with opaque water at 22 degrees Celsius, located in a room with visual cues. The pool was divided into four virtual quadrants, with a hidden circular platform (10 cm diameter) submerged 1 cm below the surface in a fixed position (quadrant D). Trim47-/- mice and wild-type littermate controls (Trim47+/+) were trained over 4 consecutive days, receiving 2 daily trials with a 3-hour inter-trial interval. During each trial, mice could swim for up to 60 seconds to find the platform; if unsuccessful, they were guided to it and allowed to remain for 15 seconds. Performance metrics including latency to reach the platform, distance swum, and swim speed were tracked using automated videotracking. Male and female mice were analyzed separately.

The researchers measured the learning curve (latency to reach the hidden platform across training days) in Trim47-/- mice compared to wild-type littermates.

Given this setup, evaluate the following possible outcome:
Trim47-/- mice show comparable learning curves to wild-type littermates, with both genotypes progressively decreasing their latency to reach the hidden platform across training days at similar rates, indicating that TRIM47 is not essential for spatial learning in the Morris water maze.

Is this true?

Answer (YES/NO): NO